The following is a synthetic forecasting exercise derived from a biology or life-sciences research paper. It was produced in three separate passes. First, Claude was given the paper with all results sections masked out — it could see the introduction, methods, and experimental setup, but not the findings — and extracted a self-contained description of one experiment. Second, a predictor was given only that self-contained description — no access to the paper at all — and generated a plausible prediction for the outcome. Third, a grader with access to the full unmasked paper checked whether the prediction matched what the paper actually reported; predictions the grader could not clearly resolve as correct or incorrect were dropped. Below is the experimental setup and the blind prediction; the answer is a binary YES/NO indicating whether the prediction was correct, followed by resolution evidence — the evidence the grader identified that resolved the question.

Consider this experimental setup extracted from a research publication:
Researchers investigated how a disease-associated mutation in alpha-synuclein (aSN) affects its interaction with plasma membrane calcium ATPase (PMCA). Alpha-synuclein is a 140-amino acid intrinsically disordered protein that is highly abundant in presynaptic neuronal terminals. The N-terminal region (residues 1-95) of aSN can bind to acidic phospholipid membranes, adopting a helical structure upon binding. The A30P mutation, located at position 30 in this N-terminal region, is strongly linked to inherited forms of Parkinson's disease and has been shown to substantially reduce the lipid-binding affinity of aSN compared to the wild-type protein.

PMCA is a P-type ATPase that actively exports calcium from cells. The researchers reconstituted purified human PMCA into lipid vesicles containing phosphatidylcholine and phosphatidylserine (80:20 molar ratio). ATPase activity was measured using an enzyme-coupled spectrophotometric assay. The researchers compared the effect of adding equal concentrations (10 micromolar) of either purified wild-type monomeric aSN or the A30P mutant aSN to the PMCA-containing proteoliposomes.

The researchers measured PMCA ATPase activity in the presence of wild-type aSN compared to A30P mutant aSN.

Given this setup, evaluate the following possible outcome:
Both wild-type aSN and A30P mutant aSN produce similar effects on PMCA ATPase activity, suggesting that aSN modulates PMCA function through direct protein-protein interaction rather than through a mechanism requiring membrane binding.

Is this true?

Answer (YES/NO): NO